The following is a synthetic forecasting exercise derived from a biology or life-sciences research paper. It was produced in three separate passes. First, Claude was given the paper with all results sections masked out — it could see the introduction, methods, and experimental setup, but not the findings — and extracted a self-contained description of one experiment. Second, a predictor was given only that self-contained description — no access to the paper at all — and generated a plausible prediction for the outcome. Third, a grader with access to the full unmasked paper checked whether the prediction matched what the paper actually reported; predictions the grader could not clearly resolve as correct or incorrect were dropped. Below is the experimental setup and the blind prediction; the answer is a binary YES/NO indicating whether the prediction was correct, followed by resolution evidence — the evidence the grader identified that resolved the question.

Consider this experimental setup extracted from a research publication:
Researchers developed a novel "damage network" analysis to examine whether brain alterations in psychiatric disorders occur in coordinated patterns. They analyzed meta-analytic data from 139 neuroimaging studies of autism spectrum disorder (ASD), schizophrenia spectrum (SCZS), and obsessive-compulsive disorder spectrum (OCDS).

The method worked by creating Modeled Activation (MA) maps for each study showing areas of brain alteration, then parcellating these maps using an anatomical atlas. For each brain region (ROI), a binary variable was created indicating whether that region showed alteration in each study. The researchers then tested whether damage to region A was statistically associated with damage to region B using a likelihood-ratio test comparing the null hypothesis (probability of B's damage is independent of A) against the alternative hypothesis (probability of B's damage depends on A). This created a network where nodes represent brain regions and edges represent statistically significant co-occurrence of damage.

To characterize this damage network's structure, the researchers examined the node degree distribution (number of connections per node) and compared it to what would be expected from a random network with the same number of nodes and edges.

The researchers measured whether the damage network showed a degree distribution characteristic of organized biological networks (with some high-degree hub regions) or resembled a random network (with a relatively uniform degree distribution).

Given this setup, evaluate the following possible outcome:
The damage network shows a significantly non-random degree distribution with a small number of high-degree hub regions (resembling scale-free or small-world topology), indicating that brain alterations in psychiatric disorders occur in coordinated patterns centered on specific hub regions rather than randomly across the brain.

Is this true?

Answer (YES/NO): YES